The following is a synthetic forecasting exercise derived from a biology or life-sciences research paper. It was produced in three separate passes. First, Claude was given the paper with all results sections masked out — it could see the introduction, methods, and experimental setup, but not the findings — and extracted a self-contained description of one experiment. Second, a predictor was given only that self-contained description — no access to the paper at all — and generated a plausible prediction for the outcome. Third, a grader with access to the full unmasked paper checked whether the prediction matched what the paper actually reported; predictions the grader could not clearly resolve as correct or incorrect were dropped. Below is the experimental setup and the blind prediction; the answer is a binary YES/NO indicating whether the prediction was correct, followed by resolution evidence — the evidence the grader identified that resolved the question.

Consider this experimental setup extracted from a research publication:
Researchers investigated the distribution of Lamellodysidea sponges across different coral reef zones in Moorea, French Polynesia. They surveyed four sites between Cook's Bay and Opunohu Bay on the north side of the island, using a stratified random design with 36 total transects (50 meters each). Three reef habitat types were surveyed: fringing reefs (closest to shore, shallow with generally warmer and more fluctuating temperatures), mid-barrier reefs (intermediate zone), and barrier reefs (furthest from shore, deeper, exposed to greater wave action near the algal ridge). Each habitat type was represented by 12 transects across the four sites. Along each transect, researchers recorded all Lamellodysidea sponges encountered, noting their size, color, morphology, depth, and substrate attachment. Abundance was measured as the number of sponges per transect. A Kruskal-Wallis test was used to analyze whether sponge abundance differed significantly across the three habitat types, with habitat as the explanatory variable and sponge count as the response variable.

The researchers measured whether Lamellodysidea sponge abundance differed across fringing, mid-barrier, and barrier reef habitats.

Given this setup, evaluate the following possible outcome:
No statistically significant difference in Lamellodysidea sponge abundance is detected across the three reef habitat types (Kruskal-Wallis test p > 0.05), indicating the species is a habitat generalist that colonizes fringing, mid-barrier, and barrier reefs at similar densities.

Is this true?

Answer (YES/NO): NO